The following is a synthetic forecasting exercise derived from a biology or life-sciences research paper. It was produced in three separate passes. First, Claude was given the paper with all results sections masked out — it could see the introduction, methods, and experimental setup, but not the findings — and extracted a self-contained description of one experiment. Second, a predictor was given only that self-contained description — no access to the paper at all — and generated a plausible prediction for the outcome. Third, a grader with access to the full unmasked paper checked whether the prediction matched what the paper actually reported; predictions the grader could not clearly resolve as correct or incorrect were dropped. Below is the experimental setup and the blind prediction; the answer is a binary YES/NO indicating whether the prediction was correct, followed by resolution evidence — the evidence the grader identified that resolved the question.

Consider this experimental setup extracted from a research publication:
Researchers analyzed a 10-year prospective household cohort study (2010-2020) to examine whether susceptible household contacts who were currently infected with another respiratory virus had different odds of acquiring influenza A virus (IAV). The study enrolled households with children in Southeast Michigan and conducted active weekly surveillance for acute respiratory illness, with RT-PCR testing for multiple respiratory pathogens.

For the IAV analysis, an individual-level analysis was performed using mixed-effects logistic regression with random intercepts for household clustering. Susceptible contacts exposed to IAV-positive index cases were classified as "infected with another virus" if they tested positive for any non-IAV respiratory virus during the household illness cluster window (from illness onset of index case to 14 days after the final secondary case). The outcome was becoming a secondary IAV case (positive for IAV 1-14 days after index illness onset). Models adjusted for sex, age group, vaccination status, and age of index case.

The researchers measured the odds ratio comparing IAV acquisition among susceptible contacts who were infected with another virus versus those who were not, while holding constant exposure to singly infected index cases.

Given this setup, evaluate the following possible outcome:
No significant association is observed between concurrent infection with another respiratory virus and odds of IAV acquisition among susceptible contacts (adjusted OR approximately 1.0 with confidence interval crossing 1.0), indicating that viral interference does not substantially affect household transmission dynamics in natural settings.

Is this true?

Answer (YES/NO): NO